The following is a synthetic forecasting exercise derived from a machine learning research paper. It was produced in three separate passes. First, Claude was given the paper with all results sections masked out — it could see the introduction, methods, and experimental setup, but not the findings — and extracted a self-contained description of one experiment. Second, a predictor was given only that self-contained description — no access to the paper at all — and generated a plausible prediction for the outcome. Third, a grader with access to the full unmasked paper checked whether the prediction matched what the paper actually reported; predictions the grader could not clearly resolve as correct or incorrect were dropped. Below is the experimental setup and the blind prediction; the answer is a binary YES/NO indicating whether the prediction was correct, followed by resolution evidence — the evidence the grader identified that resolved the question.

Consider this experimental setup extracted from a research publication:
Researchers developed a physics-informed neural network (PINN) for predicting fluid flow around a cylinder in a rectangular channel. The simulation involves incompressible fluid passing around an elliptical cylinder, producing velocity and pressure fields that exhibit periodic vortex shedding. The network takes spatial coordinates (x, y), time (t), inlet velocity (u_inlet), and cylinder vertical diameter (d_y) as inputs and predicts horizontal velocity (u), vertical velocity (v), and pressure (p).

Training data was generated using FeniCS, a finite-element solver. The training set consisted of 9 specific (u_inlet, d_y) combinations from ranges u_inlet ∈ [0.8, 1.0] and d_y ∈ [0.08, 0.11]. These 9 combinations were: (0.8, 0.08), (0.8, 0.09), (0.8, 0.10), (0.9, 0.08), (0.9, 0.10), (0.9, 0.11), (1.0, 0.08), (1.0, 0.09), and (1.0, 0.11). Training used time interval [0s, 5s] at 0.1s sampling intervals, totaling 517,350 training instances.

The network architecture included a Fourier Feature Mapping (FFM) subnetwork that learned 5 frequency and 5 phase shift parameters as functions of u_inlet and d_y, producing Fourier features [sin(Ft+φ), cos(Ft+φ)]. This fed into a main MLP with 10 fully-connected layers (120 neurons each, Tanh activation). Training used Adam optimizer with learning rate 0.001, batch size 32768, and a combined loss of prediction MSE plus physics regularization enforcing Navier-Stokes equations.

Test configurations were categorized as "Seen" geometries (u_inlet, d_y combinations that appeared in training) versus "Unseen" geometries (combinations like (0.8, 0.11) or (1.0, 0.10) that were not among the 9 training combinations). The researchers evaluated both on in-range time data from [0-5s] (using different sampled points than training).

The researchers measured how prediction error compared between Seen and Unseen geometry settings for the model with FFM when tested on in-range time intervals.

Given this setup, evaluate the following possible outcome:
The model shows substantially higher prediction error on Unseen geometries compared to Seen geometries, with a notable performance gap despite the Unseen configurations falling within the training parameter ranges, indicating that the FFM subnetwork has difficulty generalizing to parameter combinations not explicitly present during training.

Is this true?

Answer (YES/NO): YES